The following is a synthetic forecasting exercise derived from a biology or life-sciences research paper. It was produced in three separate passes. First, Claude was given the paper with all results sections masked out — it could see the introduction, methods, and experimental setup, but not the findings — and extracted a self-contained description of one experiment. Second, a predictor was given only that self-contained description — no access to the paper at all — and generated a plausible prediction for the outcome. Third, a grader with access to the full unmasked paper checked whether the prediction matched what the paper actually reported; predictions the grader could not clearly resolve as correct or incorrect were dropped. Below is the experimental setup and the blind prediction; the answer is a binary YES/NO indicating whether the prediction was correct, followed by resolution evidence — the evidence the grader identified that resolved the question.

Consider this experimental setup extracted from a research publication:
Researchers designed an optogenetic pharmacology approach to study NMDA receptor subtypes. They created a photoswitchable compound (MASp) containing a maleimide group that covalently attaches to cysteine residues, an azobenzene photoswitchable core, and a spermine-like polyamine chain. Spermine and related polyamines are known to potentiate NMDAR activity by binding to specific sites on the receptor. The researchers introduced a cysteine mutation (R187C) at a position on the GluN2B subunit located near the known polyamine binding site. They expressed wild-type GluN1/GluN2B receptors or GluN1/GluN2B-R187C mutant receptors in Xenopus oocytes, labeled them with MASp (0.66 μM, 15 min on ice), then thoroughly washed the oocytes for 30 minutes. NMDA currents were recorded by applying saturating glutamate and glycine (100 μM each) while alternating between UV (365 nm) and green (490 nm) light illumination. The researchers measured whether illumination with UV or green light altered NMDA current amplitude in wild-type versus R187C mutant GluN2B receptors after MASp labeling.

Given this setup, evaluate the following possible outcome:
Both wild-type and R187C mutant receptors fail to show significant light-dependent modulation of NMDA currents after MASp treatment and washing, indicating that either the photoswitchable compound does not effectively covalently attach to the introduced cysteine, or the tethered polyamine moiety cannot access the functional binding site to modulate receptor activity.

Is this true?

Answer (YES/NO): NO